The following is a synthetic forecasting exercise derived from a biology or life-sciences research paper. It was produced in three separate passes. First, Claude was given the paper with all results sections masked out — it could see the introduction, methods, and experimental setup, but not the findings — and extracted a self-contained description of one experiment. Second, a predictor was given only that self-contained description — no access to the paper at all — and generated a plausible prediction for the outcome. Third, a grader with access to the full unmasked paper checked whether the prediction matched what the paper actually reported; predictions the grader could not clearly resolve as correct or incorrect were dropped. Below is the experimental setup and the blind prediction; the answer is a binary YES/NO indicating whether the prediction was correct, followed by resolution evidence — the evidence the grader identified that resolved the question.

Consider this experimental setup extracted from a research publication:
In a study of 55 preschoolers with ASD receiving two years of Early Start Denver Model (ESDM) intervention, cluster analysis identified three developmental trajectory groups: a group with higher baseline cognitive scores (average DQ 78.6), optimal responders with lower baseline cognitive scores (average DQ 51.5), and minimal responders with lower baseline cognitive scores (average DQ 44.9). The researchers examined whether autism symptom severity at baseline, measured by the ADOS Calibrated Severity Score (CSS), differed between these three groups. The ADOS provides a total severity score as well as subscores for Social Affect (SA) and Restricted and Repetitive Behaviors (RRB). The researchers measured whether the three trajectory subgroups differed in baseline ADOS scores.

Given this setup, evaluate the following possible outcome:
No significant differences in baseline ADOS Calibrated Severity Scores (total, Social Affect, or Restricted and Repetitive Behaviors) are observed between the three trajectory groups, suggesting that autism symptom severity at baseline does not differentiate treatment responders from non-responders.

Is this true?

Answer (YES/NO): NO